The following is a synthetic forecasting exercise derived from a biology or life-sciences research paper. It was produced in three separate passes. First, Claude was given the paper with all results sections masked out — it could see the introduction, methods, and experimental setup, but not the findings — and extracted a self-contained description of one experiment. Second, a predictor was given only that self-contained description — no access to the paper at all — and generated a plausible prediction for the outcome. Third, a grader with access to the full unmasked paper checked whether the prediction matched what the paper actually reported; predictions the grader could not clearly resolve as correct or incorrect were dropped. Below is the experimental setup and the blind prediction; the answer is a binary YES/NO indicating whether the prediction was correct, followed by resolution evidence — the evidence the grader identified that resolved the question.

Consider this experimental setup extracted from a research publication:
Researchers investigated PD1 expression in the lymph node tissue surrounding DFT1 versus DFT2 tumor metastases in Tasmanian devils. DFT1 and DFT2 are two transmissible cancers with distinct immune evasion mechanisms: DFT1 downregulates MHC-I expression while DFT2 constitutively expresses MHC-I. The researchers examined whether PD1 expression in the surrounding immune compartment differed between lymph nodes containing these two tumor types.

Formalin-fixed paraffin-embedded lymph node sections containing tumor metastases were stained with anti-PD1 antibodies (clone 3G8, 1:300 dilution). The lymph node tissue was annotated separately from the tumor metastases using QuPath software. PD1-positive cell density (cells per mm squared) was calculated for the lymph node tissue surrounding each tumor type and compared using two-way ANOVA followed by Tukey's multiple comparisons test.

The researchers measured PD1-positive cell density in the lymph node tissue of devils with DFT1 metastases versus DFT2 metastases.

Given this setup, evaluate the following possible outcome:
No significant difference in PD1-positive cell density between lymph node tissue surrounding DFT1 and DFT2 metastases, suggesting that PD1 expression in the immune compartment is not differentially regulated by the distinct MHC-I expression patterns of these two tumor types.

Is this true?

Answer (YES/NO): NO